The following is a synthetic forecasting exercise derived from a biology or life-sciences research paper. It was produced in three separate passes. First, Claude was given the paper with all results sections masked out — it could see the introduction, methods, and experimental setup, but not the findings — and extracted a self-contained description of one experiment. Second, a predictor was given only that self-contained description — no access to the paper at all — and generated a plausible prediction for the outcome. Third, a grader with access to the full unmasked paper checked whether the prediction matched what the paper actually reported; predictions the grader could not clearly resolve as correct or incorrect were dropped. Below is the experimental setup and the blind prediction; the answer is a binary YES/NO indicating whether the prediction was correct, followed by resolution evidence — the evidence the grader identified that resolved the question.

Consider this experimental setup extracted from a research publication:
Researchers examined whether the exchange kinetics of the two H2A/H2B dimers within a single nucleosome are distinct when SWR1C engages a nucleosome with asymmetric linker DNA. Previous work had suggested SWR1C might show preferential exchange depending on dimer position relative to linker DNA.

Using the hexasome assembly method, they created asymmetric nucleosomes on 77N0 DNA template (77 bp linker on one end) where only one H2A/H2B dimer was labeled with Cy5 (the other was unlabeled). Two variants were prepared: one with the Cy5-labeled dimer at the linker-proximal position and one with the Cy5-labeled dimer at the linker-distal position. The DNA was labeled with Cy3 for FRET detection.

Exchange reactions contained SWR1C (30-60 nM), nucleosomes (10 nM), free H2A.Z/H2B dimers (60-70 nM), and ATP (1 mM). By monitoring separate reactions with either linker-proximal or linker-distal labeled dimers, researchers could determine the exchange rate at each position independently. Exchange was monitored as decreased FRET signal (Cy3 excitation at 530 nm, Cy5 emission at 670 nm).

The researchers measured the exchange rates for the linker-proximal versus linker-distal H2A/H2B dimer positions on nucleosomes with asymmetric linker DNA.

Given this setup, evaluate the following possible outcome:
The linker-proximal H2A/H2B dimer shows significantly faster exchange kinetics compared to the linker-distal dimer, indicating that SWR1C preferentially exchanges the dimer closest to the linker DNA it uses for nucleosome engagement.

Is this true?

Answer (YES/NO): NO